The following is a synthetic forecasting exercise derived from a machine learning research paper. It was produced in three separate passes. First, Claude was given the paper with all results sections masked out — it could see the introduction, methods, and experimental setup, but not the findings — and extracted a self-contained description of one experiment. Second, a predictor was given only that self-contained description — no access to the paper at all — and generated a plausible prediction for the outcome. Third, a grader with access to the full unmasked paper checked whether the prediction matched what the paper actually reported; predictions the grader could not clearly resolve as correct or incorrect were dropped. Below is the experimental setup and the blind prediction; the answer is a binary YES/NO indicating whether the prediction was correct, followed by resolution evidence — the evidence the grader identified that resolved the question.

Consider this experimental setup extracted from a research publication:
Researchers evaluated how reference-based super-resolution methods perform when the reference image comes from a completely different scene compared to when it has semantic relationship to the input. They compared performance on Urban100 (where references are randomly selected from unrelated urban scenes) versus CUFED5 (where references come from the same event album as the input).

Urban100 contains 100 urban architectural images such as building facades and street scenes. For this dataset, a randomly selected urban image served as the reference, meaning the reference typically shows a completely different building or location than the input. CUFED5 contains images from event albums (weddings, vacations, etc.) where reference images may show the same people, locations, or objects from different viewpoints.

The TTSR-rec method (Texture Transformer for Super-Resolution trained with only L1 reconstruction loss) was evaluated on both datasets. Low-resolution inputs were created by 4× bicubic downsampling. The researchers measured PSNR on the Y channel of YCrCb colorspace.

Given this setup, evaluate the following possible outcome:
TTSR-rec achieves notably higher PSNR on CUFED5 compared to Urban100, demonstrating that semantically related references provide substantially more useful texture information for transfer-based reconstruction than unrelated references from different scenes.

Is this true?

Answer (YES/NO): YES